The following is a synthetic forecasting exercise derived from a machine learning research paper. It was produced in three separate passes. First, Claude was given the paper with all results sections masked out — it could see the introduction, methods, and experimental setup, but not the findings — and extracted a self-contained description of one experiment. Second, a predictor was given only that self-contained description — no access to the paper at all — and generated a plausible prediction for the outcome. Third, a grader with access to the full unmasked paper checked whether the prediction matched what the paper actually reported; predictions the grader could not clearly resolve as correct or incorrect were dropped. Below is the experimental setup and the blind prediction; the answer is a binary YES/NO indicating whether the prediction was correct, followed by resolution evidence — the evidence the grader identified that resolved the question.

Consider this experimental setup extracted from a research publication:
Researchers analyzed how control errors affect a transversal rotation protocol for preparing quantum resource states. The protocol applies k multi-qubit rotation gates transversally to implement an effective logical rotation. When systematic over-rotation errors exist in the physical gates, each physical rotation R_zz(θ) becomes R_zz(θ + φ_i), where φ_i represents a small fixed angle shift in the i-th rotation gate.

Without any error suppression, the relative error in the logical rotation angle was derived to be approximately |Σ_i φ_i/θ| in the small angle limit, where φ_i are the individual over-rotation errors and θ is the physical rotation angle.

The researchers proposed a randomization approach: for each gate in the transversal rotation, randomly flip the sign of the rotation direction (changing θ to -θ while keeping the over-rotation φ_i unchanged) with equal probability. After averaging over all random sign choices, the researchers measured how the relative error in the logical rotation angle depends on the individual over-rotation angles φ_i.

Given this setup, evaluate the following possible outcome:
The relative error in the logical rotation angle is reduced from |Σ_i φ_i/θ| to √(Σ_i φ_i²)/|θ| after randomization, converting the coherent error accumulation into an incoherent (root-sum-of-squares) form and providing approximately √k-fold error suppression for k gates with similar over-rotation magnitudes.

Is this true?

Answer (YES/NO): NO